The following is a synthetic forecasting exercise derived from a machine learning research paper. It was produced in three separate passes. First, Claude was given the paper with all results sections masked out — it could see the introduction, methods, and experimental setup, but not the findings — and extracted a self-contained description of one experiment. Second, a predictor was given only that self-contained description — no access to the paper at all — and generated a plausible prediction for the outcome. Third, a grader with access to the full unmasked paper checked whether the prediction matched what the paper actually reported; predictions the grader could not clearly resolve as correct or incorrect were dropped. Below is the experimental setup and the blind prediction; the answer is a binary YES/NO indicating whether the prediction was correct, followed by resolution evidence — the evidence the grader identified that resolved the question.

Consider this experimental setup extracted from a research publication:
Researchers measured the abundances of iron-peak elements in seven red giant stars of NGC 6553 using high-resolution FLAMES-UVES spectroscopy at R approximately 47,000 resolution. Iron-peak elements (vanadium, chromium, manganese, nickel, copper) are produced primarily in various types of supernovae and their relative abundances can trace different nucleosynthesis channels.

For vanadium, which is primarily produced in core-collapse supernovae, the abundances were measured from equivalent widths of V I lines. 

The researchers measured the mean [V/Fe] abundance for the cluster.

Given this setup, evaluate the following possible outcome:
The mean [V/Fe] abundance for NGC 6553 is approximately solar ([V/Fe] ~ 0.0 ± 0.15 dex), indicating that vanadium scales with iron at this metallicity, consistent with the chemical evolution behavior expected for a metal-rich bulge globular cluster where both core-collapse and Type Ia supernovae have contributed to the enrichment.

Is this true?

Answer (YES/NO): NO